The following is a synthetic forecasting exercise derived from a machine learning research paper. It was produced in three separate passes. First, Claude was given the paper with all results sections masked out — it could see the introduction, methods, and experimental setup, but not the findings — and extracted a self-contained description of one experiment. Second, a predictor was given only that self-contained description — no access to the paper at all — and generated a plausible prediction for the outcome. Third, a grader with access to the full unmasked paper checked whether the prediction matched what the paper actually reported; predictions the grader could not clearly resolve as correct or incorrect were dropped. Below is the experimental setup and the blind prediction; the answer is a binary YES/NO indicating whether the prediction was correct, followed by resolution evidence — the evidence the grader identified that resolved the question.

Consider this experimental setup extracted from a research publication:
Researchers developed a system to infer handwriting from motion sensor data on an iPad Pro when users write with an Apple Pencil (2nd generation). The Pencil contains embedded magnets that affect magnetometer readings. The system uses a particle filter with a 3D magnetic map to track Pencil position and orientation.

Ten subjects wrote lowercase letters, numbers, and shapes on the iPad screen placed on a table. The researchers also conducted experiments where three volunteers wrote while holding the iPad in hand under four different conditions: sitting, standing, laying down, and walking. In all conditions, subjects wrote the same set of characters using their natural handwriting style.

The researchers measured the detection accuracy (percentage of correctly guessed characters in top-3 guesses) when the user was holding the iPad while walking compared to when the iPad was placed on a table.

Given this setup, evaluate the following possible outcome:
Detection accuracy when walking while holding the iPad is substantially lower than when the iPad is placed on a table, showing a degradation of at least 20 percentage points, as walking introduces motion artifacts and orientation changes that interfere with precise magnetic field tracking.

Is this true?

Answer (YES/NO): NO